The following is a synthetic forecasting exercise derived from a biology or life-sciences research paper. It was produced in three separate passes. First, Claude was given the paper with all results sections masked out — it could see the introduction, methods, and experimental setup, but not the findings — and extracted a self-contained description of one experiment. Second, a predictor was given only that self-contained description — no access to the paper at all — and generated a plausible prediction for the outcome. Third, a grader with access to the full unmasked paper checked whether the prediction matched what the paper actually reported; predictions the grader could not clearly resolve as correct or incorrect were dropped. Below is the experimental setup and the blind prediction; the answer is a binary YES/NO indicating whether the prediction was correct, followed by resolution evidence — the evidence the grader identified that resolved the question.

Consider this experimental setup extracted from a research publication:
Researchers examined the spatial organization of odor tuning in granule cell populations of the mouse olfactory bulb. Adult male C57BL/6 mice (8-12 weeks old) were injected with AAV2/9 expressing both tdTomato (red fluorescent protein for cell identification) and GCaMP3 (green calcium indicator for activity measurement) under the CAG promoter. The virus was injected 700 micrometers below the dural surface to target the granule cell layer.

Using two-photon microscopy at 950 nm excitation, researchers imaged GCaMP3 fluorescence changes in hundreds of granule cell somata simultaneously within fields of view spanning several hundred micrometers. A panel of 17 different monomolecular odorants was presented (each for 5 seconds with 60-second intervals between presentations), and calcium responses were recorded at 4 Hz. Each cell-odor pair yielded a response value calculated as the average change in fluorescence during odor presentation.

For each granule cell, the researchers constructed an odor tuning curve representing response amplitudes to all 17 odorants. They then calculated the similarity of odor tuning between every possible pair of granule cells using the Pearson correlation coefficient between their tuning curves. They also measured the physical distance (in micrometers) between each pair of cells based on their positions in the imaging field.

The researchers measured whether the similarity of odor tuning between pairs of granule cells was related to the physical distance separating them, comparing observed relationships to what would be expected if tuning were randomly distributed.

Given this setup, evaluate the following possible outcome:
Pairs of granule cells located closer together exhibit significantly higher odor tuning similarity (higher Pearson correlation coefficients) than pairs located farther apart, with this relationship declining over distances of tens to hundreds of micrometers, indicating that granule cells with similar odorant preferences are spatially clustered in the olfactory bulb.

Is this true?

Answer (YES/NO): NO